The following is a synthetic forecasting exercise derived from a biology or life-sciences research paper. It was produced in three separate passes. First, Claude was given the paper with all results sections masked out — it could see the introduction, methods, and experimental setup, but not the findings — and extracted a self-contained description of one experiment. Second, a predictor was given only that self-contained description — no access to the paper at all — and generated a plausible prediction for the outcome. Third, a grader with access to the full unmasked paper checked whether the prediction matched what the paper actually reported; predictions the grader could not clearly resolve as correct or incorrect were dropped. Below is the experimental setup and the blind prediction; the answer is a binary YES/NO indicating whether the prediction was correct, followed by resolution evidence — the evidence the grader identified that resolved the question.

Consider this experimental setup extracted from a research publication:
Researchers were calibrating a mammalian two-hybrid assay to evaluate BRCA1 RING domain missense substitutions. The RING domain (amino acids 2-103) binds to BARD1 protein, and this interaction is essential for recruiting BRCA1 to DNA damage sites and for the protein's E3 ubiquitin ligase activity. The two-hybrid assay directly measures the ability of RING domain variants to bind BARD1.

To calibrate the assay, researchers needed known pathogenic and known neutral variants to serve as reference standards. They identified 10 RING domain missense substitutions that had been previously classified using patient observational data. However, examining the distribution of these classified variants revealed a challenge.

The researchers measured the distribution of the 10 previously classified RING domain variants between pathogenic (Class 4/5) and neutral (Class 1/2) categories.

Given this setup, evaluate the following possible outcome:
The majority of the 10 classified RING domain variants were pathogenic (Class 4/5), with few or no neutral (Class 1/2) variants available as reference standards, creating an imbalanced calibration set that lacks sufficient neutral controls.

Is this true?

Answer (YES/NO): YES